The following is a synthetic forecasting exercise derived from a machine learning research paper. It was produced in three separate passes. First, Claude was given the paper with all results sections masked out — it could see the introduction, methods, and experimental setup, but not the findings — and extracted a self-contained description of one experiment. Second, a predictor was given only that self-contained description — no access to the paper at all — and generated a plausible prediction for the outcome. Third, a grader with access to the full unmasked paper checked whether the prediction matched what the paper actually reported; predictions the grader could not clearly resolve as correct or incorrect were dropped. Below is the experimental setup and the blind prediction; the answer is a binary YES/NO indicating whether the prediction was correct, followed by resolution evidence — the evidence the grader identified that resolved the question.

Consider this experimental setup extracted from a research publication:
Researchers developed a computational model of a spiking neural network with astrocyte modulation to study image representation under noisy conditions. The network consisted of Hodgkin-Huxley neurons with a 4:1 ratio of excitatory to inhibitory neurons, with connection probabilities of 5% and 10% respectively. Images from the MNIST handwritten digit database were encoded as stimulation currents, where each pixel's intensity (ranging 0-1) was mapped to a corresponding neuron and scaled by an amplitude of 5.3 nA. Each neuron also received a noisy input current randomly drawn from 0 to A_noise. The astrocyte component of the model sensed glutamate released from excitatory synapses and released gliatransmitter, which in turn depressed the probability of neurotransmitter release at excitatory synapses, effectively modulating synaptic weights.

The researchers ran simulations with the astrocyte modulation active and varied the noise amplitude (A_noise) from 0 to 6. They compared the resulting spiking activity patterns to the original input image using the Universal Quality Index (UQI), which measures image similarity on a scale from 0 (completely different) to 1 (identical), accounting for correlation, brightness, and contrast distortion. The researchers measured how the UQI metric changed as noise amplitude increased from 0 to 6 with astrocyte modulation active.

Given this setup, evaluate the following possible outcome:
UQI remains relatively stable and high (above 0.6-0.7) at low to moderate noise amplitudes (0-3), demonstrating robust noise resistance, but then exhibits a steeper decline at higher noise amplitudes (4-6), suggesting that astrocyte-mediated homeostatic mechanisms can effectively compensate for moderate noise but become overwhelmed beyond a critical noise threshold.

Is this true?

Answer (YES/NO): NO